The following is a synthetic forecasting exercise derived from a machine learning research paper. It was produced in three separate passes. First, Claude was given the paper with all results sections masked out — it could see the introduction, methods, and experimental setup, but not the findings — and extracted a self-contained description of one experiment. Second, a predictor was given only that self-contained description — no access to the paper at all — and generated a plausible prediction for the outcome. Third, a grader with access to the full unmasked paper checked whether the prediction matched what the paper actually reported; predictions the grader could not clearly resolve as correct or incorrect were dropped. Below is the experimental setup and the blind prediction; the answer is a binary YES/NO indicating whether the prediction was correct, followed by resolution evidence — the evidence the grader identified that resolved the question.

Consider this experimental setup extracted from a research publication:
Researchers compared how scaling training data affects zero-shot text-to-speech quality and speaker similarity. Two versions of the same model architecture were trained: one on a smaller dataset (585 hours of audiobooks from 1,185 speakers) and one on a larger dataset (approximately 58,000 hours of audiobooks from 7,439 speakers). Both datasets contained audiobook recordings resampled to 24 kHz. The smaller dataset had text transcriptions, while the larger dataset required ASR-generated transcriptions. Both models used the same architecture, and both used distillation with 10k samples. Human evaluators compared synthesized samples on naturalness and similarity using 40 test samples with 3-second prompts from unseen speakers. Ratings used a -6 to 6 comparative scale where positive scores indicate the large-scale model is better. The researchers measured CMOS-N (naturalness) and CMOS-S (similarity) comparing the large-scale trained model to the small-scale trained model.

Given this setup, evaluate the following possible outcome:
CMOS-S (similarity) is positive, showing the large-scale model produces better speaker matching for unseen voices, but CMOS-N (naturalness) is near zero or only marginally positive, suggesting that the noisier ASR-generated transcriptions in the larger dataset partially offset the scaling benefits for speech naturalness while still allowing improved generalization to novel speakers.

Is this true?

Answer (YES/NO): NO